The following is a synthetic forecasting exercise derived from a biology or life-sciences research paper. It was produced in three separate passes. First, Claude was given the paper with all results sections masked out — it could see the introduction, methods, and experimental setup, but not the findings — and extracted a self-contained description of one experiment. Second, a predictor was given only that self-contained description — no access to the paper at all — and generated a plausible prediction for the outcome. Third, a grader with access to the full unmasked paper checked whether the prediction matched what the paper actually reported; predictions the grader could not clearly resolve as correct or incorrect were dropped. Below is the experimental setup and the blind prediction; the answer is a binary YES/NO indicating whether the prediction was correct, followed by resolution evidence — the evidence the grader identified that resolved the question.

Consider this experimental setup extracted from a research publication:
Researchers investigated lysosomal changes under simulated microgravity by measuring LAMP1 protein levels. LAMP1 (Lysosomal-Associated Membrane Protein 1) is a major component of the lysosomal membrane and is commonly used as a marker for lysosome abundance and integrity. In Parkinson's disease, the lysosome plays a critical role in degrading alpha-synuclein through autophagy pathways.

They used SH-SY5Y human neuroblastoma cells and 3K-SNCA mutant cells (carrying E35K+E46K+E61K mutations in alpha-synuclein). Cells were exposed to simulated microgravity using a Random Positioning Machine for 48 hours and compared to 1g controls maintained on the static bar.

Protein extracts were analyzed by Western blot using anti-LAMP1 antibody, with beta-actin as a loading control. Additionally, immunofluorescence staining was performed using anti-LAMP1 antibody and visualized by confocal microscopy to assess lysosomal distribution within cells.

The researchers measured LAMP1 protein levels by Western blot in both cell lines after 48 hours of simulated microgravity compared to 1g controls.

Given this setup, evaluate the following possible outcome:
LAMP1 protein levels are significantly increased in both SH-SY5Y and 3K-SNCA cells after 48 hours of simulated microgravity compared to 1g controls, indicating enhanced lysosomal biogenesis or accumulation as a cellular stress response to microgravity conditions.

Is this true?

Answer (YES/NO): YES